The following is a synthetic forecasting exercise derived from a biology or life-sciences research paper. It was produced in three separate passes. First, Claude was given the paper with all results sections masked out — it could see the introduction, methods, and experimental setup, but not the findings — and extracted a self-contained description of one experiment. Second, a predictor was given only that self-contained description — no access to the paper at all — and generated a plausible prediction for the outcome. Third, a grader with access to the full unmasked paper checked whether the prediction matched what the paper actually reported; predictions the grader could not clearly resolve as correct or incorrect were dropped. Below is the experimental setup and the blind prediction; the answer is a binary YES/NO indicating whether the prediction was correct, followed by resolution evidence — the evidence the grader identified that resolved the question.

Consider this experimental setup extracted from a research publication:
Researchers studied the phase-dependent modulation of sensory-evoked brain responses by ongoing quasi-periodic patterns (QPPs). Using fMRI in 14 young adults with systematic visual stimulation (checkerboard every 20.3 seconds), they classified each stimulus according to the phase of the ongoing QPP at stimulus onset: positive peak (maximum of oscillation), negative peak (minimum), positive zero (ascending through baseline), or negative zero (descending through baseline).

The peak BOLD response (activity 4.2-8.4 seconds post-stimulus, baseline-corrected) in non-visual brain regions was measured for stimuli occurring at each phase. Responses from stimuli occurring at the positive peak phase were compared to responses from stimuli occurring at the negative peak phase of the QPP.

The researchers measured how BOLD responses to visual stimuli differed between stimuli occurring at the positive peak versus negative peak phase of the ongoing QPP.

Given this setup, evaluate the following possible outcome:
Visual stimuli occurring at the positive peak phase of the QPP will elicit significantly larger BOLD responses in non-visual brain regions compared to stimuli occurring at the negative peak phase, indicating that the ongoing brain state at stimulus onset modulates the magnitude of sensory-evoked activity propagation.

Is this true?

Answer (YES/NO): NO